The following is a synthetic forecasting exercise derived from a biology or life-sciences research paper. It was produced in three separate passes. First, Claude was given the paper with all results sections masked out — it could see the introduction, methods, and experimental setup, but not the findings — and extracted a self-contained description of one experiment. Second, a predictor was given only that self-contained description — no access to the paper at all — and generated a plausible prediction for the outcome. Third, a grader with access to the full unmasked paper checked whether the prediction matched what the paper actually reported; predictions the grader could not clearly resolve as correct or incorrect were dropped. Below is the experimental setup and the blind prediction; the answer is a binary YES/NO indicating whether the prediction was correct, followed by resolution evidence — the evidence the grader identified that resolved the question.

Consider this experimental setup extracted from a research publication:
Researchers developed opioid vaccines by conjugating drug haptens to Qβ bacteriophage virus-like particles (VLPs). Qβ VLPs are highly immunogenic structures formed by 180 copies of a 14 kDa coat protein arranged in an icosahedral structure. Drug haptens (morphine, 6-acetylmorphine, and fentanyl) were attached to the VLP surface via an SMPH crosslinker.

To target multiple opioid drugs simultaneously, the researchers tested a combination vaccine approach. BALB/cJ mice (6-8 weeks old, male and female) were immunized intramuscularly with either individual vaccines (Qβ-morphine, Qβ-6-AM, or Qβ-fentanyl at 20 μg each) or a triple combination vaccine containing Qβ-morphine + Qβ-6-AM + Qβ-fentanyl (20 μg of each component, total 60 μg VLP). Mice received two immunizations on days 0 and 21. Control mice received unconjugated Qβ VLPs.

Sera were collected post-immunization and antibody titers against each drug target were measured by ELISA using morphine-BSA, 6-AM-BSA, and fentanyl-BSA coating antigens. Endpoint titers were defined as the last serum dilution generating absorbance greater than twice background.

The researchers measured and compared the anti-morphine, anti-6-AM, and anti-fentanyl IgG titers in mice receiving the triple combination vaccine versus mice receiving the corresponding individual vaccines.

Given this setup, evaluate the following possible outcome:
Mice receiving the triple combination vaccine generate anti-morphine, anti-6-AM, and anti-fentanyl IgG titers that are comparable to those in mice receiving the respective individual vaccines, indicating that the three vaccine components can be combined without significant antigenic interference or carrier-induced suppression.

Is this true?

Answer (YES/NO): YES